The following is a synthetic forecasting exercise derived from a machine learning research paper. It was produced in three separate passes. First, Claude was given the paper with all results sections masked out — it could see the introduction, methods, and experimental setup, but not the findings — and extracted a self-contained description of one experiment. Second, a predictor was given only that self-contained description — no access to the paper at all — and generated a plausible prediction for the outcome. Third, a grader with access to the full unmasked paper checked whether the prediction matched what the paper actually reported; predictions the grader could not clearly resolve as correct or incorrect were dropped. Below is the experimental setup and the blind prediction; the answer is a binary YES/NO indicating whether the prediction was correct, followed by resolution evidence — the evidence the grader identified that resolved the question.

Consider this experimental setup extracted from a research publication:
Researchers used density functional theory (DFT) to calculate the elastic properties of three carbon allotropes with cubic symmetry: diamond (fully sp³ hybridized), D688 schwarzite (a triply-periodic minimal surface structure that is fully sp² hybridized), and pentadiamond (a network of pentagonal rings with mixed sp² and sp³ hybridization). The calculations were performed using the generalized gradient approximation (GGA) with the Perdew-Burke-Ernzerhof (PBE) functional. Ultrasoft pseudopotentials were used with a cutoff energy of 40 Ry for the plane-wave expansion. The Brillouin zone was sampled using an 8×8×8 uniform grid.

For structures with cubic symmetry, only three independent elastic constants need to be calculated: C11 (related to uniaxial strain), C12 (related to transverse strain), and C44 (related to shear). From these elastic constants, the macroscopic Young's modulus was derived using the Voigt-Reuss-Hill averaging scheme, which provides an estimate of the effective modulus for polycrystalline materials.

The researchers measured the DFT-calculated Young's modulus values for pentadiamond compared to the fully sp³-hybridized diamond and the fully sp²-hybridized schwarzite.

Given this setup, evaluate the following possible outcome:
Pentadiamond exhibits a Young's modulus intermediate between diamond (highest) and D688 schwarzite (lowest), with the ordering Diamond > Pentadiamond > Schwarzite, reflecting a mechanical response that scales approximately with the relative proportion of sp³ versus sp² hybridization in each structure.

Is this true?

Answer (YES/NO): YES